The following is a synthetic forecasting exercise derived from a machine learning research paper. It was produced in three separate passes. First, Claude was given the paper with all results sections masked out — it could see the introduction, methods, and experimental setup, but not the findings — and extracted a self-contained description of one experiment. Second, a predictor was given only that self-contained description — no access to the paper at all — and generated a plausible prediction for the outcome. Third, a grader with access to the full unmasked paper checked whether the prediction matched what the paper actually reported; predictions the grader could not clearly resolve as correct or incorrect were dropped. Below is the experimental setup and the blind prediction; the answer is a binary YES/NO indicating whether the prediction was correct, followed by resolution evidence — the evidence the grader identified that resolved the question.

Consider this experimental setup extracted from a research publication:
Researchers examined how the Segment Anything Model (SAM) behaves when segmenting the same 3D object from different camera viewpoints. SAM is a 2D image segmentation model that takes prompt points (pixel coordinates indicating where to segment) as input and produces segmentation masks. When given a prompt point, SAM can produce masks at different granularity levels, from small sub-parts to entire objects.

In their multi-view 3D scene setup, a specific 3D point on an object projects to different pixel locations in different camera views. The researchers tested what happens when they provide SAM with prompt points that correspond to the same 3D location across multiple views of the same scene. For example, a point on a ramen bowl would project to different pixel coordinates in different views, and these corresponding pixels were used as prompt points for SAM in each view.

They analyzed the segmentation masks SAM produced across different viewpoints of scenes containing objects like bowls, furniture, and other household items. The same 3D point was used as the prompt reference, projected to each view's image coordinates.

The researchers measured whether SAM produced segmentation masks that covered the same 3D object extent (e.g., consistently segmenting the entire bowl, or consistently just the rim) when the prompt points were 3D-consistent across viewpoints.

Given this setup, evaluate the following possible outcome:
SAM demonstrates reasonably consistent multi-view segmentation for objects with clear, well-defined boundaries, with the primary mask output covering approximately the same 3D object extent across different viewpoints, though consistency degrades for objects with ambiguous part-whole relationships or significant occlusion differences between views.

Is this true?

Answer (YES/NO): NO